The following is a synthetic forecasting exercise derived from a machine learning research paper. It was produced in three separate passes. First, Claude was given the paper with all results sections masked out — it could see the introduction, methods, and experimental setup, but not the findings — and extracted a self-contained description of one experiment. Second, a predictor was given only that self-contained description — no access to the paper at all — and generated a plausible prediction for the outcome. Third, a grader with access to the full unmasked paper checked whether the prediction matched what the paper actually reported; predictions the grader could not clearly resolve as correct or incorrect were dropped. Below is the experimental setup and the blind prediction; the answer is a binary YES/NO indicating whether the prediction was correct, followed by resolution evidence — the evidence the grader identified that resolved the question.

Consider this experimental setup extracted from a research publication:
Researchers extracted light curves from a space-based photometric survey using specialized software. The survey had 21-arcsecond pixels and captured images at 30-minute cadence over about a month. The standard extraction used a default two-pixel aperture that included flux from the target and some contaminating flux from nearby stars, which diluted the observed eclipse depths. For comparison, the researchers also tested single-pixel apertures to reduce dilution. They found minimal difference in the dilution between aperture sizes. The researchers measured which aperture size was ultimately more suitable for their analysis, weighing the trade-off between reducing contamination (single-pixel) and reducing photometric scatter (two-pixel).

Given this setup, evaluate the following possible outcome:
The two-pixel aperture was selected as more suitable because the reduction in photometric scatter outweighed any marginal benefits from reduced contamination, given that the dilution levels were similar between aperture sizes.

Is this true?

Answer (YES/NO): YES